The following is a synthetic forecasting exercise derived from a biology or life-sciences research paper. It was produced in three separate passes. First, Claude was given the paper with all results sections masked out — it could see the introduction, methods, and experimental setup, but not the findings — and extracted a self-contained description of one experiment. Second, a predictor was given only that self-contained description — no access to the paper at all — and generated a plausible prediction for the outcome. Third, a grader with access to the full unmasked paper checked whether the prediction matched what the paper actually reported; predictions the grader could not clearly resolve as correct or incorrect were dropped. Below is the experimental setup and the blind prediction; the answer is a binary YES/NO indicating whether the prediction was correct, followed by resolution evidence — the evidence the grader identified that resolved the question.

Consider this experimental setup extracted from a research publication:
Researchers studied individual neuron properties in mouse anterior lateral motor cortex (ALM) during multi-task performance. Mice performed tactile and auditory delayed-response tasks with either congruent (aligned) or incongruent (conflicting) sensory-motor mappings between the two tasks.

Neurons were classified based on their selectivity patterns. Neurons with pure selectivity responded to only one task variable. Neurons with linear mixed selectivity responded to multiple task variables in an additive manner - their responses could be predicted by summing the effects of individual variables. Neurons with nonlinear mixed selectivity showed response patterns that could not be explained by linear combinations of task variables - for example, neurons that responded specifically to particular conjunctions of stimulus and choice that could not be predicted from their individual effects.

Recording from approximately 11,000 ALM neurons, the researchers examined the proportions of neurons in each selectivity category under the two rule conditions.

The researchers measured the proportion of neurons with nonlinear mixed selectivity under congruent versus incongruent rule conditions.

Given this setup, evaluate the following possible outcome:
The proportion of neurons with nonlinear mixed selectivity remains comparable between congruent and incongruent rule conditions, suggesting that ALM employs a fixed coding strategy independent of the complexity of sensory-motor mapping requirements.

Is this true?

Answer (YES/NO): NO